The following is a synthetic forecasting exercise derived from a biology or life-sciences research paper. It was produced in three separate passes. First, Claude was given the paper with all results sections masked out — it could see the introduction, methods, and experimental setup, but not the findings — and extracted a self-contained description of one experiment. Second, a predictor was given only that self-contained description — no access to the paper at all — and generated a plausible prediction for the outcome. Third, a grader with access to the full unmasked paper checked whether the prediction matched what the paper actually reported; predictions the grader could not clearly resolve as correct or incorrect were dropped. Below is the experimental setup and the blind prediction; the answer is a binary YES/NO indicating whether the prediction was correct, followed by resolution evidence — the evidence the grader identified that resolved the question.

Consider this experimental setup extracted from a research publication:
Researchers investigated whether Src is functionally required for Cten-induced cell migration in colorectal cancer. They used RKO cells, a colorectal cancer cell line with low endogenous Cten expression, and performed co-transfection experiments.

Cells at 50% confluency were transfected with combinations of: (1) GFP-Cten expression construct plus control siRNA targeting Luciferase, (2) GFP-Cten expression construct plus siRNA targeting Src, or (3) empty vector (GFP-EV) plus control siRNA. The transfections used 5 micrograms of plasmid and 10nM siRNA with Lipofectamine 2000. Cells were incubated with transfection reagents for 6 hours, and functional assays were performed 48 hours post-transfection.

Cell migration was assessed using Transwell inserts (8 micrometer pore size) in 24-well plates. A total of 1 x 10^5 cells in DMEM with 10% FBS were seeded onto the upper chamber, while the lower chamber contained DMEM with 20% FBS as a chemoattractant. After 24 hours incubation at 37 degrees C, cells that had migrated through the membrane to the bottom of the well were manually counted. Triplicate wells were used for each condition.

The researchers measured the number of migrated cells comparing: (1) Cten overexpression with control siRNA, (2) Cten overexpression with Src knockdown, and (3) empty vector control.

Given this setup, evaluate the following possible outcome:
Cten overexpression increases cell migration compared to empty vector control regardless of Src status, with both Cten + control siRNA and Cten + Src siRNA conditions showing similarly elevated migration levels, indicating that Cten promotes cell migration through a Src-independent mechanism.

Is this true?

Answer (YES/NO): NO